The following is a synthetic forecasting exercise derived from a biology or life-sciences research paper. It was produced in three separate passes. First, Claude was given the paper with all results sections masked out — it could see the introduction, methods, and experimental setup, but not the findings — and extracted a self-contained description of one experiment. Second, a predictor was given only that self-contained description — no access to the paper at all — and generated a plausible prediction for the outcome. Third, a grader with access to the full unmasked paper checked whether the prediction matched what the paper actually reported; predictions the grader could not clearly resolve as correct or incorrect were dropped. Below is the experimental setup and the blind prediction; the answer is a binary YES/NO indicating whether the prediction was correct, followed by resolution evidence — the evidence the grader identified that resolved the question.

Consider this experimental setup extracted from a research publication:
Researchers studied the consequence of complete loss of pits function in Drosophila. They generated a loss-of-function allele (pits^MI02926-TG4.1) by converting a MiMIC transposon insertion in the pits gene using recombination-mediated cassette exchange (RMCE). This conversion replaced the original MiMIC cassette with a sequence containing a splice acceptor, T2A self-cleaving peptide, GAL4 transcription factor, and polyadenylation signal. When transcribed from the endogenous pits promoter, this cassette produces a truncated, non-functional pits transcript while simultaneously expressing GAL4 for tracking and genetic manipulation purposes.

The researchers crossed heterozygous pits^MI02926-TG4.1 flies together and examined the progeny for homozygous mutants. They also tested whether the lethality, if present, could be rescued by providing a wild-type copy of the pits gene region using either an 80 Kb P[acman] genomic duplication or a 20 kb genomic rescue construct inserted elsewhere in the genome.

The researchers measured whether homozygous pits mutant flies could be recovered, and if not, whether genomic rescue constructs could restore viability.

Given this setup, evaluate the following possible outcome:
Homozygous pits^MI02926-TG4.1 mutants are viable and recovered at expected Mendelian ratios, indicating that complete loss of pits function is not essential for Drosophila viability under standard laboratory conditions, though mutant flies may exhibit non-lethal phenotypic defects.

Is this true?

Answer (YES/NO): NO